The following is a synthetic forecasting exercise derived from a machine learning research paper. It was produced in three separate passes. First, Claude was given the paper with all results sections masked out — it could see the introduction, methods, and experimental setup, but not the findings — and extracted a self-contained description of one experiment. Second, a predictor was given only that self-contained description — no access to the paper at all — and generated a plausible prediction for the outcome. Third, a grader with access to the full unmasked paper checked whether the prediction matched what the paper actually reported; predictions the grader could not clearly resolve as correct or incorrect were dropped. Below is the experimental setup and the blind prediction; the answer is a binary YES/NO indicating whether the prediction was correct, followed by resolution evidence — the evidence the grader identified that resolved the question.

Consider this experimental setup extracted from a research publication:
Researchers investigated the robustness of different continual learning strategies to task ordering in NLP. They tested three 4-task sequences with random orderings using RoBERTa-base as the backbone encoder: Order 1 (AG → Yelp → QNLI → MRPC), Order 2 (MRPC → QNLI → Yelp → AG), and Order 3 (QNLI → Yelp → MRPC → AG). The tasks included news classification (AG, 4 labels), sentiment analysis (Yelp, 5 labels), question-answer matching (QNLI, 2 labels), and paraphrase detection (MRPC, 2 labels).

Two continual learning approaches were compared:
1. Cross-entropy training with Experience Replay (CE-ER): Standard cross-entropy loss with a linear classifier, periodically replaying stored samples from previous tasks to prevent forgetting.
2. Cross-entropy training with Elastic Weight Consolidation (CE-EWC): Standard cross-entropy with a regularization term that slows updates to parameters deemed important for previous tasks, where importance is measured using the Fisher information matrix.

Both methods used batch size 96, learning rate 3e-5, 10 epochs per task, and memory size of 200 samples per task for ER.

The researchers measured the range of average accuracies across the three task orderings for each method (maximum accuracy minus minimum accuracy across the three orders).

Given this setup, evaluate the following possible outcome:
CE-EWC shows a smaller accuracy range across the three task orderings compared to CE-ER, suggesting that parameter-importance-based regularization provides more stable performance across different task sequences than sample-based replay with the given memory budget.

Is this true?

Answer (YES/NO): NO